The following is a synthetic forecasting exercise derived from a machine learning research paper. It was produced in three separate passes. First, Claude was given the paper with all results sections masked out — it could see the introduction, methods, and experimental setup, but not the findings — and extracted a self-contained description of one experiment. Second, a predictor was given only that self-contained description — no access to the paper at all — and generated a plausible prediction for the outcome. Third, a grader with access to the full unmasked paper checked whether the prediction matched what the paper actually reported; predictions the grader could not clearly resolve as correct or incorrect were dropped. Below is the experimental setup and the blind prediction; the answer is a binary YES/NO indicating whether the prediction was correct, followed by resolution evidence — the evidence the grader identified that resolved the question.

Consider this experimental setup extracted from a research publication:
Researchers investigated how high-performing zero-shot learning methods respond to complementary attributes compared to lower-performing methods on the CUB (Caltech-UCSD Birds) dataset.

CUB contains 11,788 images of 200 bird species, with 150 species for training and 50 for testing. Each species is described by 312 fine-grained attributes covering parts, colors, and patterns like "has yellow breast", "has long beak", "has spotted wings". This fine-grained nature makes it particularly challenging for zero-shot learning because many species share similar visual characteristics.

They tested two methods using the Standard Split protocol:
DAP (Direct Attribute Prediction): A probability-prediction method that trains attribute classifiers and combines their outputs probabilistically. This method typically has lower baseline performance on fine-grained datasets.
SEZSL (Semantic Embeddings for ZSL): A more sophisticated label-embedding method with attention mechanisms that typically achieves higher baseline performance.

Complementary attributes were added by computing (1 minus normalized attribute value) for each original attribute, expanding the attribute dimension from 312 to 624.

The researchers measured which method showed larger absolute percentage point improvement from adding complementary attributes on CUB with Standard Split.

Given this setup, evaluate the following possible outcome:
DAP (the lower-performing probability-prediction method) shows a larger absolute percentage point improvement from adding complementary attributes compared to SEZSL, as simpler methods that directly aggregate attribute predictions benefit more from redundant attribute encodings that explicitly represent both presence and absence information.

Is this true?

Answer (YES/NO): YES